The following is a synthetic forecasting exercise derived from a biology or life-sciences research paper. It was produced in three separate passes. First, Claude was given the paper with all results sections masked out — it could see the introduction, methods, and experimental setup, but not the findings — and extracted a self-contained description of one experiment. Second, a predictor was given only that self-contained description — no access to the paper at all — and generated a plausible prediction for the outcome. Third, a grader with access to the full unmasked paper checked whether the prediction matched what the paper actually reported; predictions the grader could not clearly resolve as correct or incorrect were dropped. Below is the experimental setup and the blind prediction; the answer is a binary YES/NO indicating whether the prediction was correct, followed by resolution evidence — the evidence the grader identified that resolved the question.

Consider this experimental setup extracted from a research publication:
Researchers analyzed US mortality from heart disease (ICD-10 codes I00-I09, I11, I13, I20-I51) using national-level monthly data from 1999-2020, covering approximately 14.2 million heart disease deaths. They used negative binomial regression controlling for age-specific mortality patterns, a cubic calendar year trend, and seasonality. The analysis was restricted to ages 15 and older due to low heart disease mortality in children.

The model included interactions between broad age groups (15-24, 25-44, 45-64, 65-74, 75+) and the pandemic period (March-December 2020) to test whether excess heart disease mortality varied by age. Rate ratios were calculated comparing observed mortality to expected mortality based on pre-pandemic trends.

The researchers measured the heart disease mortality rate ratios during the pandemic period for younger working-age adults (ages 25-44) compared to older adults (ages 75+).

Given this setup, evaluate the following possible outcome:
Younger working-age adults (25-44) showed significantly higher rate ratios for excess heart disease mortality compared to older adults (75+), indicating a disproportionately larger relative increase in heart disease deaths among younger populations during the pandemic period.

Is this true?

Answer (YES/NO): YES